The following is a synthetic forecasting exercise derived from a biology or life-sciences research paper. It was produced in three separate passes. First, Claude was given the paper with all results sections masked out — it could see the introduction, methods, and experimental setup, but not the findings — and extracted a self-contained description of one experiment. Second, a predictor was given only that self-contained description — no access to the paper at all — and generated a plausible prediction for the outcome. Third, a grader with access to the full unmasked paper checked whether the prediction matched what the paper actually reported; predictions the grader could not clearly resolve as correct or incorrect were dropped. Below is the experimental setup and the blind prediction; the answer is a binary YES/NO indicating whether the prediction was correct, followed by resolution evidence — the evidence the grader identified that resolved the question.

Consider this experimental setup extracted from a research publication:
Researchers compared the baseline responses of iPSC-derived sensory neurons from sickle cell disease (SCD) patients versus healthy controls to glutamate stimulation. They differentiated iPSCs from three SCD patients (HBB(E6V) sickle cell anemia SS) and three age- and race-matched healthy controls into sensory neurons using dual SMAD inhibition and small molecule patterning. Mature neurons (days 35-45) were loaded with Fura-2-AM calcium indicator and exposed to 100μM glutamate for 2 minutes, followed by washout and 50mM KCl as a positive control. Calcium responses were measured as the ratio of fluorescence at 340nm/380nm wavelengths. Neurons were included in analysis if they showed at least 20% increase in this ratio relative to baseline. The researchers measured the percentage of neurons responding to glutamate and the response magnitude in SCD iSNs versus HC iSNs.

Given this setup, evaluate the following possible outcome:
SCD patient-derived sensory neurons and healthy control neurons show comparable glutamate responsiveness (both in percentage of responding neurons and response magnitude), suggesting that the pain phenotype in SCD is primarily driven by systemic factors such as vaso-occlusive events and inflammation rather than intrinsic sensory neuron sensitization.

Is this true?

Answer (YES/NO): NO